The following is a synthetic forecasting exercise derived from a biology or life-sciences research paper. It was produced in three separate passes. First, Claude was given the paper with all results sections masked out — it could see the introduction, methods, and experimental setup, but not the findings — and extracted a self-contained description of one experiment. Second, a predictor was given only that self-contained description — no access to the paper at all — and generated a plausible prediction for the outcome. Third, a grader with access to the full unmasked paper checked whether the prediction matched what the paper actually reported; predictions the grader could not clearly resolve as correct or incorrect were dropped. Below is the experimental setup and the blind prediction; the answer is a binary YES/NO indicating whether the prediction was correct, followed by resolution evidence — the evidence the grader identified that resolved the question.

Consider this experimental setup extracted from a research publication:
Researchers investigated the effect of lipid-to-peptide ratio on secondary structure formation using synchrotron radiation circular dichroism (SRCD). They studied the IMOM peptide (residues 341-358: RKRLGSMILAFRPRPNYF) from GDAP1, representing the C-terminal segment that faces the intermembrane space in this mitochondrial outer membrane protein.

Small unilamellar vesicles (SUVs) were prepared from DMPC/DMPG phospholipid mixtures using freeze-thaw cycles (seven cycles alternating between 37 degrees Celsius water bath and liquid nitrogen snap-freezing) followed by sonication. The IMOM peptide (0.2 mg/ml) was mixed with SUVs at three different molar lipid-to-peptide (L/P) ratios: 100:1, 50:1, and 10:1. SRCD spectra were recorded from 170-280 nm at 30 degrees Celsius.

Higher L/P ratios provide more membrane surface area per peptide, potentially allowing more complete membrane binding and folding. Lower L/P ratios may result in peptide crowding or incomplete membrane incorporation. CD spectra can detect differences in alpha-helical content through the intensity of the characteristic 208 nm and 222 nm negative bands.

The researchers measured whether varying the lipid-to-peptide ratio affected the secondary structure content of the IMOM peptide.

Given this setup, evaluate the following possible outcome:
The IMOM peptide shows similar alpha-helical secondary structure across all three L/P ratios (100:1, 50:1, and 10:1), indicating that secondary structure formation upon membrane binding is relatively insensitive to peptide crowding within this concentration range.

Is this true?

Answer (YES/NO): NO